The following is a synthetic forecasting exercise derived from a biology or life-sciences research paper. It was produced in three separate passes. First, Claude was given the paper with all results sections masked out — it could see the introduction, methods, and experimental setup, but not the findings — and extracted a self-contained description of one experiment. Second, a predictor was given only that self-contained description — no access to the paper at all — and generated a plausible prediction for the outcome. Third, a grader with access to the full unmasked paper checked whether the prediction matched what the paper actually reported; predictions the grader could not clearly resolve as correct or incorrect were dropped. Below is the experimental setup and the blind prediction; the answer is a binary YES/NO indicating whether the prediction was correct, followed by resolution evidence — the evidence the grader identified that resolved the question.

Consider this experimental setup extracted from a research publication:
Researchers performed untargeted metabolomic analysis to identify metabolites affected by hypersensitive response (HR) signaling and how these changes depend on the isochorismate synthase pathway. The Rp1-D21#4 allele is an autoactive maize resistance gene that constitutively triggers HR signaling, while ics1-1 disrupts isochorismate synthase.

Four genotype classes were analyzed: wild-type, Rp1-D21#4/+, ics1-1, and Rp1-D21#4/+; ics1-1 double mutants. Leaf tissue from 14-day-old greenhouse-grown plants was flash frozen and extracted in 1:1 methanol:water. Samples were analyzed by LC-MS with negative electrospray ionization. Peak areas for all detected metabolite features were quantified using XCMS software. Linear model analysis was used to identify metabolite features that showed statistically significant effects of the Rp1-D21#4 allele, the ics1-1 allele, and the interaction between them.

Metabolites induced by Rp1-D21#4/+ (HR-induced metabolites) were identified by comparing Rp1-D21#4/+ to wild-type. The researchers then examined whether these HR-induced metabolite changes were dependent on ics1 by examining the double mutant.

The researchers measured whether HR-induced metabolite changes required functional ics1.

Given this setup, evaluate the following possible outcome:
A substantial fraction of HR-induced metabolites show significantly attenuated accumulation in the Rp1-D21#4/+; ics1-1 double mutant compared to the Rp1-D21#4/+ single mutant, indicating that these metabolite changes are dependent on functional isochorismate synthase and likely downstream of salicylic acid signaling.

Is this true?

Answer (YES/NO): NO